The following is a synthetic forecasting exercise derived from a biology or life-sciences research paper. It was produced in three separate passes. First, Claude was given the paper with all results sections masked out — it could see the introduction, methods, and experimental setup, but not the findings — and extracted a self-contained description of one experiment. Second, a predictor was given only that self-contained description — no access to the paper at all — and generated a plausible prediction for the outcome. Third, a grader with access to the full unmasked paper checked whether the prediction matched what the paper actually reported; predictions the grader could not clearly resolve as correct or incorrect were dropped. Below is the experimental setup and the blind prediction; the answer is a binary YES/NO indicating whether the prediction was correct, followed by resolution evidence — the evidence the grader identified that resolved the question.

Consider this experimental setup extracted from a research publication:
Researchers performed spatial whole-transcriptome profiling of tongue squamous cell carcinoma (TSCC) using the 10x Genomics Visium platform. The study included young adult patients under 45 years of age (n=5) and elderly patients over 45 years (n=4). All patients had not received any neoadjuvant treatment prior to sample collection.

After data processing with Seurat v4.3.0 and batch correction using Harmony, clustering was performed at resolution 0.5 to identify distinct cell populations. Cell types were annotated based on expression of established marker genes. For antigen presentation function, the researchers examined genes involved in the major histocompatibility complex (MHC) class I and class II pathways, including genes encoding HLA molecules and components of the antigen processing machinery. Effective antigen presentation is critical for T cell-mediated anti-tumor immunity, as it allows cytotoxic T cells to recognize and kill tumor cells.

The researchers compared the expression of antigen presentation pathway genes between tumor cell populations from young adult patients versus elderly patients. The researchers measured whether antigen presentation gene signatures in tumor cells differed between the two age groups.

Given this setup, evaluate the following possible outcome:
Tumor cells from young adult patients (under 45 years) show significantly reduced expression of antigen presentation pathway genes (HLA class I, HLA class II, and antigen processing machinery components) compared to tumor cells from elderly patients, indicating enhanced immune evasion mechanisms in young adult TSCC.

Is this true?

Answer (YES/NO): NO